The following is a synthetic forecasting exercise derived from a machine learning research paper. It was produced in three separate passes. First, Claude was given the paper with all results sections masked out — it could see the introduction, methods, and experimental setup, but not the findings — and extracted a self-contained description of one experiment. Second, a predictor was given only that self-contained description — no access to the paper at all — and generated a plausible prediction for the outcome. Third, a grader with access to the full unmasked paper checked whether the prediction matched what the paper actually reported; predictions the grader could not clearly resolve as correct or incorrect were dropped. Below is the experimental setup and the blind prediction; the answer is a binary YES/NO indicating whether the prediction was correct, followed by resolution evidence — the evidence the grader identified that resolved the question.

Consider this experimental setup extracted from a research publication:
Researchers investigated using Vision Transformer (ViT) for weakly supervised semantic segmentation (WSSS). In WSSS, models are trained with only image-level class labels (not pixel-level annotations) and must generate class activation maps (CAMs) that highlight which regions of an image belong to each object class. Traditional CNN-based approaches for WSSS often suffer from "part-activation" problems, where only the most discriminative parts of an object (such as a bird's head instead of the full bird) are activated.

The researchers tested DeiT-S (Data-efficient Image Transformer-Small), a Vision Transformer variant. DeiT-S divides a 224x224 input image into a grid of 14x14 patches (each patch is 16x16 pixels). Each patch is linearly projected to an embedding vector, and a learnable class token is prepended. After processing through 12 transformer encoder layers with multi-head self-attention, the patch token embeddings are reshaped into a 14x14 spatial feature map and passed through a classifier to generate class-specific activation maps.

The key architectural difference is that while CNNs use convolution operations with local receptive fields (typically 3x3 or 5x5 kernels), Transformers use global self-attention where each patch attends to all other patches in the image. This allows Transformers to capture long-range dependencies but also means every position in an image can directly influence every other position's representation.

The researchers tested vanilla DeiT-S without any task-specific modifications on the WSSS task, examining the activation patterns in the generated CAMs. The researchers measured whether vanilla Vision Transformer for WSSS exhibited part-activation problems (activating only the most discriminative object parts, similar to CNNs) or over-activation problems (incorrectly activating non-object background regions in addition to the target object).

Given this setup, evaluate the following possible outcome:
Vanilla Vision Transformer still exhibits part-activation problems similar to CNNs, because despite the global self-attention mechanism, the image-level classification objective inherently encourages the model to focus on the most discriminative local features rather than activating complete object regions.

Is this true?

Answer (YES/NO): NO